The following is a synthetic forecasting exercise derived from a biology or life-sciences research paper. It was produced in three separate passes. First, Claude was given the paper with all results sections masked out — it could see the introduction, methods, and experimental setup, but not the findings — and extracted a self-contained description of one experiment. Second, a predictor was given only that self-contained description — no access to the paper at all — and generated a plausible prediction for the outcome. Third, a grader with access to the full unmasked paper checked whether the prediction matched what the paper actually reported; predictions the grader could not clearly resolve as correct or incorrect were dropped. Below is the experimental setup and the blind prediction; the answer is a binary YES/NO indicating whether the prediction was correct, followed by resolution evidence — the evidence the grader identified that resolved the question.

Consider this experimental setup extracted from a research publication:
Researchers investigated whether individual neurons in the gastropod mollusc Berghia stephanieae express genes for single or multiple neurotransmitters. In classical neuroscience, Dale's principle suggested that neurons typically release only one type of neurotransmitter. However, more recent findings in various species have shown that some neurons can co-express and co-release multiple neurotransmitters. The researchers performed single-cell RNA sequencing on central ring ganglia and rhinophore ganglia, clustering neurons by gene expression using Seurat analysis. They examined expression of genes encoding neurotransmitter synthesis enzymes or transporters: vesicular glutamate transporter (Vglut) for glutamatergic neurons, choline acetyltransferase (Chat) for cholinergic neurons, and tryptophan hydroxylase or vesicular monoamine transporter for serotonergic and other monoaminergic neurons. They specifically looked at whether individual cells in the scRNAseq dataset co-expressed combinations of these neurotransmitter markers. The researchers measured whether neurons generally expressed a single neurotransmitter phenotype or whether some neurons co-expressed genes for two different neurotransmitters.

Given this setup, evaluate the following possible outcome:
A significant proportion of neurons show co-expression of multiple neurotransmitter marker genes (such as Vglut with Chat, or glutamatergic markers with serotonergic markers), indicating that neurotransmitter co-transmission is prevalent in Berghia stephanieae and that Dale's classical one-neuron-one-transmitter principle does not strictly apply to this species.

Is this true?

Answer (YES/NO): NO